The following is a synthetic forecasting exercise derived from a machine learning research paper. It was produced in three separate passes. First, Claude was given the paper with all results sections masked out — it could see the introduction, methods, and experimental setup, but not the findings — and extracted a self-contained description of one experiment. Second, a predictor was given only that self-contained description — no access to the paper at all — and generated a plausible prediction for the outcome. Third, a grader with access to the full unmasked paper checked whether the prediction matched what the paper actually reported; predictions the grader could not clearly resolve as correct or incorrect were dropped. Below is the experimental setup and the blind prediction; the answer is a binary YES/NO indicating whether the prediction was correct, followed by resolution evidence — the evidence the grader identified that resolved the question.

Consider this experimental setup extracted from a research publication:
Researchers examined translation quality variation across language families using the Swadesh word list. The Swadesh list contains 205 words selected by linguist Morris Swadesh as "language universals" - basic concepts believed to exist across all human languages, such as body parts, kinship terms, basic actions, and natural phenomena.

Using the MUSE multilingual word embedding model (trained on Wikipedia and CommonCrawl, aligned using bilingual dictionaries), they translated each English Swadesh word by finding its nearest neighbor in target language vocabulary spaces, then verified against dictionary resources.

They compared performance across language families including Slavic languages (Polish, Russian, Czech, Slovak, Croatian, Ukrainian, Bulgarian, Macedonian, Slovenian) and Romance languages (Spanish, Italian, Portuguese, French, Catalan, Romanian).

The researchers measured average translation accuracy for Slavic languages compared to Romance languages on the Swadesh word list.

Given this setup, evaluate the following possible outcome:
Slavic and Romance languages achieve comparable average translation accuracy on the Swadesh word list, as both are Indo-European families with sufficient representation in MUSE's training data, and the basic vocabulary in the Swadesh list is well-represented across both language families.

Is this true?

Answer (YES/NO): NO